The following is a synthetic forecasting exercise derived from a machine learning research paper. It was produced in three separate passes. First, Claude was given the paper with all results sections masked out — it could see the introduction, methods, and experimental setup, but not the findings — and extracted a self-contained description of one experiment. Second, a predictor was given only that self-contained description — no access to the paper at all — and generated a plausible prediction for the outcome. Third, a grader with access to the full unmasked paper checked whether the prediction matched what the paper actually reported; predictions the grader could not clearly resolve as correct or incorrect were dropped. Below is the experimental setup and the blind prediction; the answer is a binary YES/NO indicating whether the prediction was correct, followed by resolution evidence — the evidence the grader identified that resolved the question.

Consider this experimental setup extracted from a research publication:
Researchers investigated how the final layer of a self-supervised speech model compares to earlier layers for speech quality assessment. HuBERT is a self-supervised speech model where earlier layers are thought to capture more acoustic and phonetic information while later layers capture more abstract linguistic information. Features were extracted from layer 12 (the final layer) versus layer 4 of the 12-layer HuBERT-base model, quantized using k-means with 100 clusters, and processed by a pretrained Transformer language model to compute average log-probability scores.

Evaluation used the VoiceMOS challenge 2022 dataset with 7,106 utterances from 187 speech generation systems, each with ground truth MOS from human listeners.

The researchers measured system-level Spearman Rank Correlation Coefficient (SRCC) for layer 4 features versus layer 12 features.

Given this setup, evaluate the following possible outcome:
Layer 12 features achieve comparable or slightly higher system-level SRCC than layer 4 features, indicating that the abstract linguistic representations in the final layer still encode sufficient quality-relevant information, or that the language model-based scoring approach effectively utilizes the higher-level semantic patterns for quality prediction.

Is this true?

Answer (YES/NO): NO